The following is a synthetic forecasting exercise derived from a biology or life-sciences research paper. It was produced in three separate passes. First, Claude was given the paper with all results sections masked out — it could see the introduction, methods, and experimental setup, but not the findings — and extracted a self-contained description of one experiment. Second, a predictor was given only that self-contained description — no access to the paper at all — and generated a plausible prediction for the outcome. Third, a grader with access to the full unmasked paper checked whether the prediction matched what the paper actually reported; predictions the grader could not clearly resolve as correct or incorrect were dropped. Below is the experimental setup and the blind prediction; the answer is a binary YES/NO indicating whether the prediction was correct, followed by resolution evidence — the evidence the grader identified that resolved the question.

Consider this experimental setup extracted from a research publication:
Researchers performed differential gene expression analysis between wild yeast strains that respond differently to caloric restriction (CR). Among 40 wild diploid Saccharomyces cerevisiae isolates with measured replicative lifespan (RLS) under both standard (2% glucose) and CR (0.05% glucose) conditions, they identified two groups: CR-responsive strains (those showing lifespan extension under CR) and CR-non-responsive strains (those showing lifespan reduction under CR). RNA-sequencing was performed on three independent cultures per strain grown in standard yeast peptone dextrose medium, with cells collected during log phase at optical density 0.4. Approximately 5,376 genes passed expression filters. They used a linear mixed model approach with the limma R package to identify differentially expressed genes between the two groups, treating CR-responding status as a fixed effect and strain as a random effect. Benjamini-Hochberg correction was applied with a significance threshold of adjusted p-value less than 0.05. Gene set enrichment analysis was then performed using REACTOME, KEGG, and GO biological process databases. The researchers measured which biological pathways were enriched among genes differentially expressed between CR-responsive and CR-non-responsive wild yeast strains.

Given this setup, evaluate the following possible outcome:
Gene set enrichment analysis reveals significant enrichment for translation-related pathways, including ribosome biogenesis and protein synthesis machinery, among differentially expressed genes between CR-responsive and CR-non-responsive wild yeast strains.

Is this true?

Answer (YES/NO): YES